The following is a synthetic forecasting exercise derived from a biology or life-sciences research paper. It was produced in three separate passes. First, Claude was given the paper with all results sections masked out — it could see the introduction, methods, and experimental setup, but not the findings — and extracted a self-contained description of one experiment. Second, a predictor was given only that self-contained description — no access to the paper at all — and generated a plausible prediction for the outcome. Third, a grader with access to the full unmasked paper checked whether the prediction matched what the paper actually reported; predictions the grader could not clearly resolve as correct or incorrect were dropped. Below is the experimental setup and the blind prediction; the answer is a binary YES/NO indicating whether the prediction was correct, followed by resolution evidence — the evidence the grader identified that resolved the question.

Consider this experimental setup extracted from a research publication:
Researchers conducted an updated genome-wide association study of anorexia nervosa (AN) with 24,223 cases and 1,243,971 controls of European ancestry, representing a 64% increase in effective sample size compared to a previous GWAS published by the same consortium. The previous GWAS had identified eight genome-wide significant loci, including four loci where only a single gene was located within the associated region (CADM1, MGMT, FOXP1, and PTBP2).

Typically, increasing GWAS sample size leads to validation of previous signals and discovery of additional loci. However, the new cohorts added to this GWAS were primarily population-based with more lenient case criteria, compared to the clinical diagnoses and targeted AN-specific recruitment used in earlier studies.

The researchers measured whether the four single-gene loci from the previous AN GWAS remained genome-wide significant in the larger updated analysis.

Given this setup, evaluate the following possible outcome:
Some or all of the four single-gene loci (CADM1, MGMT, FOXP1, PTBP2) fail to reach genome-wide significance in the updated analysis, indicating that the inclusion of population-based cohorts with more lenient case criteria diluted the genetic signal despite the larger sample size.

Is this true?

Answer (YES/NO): NO